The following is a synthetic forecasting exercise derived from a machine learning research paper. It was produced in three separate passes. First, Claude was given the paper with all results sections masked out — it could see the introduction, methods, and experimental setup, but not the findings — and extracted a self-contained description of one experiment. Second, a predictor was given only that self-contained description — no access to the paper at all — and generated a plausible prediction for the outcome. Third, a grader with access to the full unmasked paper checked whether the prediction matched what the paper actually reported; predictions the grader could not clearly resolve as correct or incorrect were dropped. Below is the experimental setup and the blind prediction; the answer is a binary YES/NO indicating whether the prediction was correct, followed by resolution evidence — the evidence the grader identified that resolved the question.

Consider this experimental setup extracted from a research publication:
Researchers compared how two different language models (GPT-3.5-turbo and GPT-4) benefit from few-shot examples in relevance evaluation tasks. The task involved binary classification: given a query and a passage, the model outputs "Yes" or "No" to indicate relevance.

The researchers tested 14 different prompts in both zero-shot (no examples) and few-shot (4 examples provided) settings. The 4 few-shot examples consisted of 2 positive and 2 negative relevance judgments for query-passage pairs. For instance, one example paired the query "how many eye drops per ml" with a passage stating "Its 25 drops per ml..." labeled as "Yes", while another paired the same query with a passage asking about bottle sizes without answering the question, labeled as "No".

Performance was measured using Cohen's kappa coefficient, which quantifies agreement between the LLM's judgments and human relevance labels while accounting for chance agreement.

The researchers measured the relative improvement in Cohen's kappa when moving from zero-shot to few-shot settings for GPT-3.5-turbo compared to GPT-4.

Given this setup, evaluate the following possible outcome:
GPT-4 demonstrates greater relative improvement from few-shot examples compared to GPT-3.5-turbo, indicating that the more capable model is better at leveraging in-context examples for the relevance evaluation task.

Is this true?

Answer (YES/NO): YES